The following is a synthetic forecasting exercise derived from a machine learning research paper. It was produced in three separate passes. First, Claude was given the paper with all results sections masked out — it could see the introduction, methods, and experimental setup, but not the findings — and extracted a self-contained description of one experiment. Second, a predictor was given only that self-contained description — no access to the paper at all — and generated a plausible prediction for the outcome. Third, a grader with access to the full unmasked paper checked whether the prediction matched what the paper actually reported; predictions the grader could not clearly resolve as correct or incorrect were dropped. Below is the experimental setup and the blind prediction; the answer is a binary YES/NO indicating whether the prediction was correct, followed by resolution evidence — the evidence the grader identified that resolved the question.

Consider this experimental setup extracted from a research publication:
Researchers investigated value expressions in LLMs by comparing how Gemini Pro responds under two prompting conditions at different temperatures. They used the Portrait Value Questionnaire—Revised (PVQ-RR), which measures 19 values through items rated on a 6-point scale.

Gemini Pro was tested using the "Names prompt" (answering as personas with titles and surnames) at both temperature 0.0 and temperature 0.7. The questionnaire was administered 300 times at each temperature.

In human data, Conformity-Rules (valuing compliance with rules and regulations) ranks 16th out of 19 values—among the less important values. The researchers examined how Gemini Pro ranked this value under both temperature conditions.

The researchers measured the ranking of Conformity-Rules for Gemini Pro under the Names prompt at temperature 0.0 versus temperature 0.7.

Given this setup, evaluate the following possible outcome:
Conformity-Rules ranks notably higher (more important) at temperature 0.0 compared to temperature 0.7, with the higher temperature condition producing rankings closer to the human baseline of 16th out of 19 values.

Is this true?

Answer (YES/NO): NO